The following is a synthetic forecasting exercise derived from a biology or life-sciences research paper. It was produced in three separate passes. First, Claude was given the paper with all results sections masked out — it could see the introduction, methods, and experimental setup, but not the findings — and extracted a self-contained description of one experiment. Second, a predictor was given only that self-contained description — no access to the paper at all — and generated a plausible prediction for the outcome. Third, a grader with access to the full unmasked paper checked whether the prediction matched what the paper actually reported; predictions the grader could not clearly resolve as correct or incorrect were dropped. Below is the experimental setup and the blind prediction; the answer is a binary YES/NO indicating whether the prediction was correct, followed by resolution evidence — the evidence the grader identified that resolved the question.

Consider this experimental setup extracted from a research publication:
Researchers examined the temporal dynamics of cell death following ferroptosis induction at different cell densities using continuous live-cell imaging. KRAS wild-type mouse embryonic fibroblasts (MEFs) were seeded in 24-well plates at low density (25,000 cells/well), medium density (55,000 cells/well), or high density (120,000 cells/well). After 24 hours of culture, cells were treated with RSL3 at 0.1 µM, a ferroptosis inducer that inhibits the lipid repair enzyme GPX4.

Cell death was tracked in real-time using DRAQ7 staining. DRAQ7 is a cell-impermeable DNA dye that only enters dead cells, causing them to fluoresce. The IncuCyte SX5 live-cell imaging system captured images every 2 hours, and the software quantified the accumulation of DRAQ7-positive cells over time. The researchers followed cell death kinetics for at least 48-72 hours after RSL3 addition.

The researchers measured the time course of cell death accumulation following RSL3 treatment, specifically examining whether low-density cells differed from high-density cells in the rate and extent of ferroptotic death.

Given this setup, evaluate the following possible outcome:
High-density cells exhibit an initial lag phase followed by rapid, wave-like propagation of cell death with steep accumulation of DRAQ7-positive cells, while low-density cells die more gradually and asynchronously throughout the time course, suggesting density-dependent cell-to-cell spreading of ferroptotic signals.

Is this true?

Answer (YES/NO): NO